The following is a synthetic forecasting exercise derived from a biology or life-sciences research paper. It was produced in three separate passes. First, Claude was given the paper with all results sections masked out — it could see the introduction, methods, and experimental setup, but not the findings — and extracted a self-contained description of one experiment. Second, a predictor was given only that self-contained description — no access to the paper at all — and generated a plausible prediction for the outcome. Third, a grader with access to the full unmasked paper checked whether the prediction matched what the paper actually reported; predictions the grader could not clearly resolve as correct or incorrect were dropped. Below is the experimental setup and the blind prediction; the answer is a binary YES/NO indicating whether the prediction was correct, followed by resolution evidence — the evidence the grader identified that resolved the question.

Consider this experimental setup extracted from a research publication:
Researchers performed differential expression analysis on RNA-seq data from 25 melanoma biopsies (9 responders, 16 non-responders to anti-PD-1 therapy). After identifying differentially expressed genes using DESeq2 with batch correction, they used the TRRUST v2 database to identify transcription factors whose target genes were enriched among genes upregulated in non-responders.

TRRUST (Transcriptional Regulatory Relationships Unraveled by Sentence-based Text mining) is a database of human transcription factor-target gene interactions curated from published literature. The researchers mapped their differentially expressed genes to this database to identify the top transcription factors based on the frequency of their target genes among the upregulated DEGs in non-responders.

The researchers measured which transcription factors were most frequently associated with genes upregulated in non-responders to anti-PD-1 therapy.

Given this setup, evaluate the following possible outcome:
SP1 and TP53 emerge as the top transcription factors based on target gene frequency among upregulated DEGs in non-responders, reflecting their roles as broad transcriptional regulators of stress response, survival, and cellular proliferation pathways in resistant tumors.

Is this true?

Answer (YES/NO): NO